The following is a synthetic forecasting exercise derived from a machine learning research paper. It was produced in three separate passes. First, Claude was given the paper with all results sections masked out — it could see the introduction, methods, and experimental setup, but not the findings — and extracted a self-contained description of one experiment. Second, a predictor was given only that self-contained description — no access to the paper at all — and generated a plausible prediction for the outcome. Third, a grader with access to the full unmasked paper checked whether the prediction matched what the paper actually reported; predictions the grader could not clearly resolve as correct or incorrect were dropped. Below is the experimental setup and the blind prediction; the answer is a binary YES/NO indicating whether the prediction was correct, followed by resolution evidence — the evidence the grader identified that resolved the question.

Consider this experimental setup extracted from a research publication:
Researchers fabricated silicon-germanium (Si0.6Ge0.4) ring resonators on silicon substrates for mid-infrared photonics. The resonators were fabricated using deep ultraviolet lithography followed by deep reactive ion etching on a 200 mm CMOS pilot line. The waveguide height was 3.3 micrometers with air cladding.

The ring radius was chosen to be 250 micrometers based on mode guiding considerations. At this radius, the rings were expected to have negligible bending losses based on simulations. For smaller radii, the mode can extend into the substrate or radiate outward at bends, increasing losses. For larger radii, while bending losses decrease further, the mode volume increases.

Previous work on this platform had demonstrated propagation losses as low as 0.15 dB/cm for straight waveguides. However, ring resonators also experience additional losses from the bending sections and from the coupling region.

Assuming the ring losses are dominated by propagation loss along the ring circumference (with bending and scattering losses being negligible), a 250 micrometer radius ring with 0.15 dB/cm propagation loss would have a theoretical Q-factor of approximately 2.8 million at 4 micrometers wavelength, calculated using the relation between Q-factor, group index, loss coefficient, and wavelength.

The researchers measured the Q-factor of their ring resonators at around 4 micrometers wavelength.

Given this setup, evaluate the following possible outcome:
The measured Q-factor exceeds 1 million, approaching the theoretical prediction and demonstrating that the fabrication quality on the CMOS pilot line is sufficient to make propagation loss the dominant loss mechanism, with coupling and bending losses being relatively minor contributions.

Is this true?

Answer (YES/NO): YES